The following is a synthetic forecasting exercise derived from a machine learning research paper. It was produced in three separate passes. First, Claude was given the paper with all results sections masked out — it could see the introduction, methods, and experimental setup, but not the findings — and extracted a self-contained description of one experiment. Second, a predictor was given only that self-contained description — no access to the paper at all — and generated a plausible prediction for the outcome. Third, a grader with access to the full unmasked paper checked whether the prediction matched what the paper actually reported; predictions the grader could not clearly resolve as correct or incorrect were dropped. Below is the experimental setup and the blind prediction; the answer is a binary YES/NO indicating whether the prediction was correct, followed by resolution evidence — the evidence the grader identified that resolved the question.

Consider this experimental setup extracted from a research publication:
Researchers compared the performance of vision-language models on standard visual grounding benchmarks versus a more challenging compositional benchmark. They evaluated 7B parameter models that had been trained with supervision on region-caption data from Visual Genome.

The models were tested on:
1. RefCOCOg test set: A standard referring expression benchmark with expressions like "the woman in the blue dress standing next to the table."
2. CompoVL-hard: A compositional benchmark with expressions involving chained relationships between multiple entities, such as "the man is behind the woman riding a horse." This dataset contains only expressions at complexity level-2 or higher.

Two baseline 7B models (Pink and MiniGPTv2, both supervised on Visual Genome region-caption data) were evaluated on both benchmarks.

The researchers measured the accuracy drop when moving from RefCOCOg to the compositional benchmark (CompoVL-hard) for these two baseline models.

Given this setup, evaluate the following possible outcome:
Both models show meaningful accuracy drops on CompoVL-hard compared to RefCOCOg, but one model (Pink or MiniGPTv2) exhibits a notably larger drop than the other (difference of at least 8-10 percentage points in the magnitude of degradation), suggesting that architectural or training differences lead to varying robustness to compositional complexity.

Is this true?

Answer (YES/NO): NO